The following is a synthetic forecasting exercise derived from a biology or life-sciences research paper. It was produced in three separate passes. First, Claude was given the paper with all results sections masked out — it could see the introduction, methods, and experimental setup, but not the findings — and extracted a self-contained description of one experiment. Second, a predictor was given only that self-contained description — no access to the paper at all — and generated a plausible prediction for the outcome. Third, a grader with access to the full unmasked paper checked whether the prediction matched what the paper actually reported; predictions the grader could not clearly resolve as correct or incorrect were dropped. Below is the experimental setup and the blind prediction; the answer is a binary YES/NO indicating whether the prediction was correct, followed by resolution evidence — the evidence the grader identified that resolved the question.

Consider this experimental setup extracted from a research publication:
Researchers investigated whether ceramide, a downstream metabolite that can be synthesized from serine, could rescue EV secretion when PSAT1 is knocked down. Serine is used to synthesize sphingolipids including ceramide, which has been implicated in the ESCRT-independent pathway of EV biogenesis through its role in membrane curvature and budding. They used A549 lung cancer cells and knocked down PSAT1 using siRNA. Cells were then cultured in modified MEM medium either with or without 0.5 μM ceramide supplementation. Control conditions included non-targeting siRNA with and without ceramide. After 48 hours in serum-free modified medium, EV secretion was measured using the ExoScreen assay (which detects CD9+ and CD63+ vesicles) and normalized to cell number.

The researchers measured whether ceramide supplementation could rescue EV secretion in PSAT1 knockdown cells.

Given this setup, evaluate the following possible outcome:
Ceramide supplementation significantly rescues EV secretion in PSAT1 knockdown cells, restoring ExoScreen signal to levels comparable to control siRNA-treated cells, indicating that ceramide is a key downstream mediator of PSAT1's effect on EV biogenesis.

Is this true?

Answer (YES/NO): YES